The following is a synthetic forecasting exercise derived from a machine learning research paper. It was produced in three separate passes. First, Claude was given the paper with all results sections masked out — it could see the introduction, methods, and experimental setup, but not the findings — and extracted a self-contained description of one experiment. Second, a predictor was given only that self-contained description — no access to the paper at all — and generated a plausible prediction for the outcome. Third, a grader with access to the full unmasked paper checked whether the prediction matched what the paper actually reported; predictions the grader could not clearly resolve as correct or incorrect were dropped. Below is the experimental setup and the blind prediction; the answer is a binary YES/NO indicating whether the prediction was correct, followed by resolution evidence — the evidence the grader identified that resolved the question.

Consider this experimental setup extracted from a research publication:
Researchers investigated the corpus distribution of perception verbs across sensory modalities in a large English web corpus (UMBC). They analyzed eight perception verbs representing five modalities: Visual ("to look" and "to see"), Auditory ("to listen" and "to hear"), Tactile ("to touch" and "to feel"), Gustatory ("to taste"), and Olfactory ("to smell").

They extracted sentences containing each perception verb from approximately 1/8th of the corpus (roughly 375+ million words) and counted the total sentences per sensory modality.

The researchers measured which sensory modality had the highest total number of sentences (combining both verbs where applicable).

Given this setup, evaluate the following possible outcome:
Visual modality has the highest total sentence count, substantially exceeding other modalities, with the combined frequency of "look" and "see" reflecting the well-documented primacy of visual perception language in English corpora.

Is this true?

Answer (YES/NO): YES